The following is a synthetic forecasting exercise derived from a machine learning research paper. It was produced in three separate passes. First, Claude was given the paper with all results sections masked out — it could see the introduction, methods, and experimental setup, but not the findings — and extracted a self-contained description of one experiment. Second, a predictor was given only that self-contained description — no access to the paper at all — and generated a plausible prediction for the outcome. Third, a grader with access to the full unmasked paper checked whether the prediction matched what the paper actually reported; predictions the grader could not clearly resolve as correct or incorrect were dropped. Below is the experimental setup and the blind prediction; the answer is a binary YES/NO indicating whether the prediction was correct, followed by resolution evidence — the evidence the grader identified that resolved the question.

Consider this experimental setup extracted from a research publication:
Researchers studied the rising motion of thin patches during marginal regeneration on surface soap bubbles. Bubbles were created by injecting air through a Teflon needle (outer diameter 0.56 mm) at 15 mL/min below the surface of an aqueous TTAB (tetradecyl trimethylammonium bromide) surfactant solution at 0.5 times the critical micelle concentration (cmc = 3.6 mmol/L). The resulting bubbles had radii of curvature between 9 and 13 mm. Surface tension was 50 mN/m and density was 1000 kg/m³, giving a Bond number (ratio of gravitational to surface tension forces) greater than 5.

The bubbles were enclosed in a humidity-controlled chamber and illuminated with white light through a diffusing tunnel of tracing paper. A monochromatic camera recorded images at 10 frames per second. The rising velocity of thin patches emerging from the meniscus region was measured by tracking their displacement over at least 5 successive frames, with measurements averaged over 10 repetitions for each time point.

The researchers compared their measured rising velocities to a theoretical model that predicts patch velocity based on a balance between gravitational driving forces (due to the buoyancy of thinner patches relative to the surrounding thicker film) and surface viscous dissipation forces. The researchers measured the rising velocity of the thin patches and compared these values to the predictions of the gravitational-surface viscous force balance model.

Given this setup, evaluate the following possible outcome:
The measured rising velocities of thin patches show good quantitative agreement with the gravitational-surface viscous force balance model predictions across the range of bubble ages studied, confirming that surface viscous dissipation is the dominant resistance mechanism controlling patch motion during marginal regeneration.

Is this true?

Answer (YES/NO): YES